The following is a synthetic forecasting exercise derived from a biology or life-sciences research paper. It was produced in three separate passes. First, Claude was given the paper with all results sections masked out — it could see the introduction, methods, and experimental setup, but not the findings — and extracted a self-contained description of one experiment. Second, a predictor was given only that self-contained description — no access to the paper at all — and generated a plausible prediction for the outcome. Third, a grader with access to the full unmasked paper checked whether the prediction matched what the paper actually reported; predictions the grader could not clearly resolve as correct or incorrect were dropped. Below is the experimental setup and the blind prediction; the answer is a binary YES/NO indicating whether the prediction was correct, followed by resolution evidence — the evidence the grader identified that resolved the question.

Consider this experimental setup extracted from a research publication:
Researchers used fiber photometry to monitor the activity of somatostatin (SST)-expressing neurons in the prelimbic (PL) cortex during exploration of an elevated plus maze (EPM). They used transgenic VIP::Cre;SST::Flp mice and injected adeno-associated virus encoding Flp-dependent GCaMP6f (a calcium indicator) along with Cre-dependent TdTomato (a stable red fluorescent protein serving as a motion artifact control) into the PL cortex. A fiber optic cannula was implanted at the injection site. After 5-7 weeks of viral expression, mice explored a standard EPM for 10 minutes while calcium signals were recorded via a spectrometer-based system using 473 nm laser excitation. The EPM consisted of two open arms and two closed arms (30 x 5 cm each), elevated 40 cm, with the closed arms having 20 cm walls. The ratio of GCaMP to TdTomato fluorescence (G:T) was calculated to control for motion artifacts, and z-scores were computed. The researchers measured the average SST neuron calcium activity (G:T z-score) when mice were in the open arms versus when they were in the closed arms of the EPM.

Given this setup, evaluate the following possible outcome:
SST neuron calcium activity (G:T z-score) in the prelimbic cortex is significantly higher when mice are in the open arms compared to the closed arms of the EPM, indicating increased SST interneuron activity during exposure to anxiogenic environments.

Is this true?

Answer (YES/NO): YES